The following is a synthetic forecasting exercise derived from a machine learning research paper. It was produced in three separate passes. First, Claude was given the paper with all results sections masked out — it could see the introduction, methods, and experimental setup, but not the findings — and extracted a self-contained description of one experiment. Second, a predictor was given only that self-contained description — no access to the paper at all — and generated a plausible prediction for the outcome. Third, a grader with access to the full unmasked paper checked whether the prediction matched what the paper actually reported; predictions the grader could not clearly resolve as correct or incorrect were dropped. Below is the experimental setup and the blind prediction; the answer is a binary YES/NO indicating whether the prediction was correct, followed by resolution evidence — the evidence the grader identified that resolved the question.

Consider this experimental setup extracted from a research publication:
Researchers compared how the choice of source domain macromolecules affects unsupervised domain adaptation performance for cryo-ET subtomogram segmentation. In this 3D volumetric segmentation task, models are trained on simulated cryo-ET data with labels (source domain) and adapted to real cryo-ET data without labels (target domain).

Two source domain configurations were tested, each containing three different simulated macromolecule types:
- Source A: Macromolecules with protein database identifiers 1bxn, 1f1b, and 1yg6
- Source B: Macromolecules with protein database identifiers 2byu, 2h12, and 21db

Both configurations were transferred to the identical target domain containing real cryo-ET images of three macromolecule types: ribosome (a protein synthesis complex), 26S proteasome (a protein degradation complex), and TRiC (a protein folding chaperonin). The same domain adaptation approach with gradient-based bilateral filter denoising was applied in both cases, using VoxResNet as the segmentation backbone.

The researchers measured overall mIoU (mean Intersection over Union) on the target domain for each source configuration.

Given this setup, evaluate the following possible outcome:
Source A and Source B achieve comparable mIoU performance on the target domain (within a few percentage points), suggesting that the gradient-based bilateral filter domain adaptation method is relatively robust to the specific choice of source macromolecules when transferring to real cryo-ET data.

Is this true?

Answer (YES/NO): YES